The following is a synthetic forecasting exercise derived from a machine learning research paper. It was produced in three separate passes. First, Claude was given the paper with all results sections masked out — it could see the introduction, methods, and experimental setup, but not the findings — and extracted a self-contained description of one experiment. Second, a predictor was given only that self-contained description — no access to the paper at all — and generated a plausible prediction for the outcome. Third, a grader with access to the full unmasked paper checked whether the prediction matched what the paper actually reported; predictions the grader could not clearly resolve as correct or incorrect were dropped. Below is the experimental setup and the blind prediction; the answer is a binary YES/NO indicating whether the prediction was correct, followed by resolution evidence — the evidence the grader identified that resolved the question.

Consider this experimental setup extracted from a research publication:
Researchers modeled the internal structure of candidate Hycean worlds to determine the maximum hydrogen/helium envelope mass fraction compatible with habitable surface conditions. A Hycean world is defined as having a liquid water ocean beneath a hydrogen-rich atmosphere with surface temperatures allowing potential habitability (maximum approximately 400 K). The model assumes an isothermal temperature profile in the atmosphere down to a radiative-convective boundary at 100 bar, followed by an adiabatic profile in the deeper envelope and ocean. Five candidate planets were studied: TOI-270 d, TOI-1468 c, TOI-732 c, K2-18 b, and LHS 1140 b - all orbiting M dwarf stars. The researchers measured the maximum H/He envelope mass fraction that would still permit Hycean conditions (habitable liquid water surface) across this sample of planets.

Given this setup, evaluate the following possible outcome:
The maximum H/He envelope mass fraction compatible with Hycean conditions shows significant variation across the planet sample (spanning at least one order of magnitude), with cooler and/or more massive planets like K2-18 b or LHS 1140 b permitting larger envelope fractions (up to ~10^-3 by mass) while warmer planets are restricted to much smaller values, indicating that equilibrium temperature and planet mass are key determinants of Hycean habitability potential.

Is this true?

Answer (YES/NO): NO